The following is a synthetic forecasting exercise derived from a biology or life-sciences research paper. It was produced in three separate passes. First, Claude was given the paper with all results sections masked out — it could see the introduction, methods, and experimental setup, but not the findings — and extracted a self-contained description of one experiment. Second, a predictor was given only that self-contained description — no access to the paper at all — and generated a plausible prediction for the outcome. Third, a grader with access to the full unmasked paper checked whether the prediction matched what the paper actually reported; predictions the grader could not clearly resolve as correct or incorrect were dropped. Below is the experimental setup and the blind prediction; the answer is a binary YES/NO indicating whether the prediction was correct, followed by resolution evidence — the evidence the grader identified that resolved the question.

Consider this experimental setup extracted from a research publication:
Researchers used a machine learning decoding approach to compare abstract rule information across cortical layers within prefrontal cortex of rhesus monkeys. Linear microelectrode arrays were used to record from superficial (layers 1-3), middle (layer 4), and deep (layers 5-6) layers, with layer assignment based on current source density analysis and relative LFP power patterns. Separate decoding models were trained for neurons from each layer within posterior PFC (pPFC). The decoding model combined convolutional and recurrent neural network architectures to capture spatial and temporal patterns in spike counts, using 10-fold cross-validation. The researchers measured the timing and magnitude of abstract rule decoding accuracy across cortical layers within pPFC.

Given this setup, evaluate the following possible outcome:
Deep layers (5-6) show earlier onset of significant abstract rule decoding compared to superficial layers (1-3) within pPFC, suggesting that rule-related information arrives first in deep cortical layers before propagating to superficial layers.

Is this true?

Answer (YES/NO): NO